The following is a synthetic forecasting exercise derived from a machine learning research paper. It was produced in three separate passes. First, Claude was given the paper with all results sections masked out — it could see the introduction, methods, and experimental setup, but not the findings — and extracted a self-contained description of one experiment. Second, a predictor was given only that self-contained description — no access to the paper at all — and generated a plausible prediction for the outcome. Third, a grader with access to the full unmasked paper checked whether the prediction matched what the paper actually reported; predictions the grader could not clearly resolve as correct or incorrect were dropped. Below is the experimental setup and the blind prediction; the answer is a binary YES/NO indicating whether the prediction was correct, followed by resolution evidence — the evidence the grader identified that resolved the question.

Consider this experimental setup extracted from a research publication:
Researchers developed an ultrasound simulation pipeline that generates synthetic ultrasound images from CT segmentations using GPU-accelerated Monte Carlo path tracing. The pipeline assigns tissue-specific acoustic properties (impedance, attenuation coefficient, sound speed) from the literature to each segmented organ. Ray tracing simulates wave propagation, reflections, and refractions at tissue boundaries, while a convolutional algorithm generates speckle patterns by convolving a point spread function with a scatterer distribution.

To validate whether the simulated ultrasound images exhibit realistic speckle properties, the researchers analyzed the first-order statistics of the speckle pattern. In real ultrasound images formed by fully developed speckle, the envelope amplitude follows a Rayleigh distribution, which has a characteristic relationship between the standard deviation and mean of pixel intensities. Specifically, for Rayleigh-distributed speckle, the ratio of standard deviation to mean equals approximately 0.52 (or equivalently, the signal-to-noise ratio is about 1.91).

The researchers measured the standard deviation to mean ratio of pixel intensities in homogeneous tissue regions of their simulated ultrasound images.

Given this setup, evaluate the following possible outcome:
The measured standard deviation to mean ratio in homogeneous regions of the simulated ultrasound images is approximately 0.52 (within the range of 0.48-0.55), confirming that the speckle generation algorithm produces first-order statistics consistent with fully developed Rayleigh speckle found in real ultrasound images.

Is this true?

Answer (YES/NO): YES